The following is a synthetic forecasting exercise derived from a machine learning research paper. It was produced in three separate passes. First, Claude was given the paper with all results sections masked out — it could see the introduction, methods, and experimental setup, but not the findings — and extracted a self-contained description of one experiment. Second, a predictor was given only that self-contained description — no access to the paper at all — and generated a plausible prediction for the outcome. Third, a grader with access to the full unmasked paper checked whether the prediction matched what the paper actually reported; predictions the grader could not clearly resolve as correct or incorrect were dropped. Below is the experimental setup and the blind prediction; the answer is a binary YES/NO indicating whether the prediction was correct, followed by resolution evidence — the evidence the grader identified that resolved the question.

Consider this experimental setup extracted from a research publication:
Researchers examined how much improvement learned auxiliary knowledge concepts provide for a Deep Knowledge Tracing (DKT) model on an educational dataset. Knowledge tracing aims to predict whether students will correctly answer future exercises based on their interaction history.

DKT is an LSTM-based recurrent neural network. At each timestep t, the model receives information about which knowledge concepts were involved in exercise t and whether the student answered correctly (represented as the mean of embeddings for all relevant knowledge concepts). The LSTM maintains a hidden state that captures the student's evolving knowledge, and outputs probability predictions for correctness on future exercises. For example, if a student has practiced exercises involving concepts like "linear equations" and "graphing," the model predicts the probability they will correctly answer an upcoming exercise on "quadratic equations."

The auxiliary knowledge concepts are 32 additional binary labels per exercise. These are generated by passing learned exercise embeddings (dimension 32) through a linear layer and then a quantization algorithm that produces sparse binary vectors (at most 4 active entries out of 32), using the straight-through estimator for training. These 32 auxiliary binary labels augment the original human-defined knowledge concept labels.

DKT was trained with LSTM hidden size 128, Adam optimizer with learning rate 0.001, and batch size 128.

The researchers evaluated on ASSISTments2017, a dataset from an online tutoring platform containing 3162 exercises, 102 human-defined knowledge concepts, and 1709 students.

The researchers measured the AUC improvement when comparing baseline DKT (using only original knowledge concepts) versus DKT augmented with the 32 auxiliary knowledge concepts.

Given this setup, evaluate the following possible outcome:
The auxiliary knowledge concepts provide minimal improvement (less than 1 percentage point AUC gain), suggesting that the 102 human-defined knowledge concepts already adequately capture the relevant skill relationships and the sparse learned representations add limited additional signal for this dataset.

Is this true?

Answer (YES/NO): NO